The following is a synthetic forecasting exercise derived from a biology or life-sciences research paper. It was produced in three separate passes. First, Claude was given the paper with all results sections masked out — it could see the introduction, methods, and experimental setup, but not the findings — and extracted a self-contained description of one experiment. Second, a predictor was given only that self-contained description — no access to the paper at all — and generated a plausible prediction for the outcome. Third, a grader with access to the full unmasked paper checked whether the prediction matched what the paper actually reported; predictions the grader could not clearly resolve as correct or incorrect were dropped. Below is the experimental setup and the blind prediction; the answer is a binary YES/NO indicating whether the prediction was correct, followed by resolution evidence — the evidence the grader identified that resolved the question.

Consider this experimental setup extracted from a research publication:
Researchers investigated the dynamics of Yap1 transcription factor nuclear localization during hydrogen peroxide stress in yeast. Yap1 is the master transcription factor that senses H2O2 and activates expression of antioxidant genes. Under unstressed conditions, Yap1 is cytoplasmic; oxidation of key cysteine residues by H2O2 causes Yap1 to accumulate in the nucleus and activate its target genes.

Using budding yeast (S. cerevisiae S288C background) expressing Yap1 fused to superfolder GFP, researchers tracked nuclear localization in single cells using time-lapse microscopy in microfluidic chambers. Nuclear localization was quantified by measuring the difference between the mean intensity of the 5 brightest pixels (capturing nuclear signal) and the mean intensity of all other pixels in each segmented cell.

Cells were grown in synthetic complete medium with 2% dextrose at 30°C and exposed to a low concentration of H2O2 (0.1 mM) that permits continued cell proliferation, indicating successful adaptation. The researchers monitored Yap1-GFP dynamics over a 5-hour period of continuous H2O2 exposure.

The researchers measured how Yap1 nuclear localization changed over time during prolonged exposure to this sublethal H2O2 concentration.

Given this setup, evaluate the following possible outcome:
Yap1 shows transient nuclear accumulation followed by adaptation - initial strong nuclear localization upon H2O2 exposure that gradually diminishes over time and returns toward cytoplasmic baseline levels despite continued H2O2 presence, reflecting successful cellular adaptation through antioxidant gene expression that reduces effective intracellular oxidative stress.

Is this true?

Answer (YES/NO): YES